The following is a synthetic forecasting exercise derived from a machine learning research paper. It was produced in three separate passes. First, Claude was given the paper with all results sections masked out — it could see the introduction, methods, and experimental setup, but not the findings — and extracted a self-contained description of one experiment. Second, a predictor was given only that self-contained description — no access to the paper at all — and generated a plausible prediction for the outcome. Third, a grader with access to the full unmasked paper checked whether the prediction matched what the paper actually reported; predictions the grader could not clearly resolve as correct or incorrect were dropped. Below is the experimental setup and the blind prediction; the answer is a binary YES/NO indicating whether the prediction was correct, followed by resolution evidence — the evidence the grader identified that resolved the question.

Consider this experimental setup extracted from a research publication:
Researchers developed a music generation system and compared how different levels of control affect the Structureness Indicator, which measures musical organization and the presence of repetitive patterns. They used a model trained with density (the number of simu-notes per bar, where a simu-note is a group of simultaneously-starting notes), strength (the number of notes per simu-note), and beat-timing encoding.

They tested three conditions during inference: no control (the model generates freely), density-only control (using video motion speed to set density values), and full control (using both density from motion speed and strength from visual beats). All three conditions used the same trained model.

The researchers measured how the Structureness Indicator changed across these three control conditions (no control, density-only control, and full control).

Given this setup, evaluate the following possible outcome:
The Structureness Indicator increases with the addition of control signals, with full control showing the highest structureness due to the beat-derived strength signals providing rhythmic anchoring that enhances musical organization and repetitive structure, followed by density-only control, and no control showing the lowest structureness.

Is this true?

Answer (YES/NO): NO